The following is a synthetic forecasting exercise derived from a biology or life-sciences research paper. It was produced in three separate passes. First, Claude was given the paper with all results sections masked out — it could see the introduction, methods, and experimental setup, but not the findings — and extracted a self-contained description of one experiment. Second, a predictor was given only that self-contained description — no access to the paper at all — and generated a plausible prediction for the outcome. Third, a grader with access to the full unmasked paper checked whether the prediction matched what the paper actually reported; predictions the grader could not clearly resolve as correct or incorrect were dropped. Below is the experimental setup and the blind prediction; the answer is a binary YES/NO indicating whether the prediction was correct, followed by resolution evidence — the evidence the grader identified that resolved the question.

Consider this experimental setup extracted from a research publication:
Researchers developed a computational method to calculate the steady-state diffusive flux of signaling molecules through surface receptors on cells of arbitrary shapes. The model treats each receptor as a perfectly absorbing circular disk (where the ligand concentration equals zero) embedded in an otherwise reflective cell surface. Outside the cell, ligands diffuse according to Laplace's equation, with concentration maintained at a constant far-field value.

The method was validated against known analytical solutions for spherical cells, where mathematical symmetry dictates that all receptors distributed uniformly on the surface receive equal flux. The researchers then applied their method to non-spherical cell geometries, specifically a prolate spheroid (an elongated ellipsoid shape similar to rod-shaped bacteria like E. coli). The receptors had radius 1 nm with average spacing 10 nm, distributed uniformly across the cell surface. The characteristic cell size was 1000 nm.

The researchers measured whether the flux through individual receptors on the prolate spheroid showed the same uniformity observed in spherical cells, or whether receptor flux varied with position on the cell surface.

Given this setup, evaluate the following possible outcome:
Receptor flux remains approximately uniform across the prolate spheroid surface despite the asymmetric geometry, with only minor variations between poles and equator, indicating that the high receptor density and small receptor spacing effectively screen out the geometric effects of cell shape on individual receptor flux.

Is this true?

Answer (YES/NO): NO